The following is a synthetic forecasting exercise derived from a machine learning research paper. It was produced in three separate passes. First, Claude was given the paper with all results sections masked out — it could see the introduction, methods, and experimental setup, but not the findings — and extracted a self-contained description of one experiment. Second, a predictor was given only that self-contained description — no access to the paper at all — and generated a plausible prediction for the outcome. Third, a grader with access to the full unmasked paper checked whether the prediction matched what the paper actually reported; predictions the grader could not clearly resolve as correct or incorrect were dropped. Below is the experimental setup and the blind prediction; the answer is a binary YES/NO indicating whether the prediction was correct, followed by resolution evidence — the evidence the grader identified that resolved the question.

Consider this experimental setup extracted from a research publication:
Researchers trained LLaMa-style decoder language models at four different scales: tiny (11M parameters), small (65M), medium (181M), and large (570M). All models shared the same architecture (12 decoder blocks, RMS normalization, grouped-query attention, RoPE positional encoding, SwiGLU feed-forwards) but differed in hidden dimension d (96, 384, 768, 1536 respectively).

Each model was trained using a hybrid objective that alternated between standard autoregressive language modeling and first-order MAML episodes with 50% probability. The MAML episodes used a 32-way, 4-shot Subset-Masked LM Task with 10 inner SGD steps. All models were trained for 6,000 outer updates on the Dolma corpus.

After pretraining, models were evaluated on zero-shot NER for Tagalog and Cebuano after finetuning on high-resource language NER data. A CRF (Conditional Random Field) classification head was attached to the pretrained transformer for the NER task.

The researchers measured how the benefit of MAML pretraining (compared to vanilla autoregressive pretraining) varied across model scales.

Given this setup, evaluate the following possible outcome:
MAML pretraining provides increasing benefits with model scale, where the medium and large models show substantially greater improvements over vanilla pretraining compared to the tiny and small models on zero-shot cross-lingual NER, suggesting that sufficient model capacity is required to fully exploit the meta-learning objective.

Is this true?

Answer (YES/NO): NO